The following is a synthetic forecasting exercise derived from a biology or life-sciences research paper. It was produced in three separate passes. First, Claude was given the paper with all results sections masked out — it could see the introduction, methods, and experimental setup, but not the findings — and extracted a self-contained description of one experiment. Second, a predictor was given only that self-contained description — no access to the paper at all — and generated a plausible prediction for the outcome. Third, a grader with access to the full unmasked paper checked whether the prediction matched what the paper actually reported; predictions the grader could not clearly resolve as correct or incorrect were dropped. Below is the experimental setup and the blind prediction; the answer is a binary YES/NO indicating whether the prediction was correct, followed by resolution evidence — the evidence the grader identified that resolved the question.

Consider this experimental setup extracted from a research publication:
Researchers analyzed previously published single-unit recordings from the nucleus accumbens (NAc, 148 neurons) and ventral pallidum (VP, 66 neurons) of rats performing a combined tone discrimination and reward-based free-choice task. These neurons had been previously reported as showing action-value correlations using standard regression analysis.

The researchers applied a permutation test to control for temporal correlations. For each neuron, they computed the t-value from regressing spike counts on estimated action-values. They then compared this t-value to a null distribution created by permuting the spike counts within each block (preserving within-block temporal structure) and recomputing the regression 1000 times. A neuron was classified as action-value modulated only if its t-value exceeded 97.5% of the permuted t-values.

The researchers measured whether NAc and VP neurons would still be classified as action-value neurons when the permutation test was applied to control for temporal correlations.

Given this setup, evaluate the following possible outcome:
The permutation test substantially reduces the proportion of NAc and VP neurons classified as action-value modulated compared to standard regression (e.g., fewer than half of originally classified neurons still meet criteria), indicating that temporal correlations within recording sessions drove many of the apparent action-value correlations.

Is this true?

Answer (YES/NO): YES